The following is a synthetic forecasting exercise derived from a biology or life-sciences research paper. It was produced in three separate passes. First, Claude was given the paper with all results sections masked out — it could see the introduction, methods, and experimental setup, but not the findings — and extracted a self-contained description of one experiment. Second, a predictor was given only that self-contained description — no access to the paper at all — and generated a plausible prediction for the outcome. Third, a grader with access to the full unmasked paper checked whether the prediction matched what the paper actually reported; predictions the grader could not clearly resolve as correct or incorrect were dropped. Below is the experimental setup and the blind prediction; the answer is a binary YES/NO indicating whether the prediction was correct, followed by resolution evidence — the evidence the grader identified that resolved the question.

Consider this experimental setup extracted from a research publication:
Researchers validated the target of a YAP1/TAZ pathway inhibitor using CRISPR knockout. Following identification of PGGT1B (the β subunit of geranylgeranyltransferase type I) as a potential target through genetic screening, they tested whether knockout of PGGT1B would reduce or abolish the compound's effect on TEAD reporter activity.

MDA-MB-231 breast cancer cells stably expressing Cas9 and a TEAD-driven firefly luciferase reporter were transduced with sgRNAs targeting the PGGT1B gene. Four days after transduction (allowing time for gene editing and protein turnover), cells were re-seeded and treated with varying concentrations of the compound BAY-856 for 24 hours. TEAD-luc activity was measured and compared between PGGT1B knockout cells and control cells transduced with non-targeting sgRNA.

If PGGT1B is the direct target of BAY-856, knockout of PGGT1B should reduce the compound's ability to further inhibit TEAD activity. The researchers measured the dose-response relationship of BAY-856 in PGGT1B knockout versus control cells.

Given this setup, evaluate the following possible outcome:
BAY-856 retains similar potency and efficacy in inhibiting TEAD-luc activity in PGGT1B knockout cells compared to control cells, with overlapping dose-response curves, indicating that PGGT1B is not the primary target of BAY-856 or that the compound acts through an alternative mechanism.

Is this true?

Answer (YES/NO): NO